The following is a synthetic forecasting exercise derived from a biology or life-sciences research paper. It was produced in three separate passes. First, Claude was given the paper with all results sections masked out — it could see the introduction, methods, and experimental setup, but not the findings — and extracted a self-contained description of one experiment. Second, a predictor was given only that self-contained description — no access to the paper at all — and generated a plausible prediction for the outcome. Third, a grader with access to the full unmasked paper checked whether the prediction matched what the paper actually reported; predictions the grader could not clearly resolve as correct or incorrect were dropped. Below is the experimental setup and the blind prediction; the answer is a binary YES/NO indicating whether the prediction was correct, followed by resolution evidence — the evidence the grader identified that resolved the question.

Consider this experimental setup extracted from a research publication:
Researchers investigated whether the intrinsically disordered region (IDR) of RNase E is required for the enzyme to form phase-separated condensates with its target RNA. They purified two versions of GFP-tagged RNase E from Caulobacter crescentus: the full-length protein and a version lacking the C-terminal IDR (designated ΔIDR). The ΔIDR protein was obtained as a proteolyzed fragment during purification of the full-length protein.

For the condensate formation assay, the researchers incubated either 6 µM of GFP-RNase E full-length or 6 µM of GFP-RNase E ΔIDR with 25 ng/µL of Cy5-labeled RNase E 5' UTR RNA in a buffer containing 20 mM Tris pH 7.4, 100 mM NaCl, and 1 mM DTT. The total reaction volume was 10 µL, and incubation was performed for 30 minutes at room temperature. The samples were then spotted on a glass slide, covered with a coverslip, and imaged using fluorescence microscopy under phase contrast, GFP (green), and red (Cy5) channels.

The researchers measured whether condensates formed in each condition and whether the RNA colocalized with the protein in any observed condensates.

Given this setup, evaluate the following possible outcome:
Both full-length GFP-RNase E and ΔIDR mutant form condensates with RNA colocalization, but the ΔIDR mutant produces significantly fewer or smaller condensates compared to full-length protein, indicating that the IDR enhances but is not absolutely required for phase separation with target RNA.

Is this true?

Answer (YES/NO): NO